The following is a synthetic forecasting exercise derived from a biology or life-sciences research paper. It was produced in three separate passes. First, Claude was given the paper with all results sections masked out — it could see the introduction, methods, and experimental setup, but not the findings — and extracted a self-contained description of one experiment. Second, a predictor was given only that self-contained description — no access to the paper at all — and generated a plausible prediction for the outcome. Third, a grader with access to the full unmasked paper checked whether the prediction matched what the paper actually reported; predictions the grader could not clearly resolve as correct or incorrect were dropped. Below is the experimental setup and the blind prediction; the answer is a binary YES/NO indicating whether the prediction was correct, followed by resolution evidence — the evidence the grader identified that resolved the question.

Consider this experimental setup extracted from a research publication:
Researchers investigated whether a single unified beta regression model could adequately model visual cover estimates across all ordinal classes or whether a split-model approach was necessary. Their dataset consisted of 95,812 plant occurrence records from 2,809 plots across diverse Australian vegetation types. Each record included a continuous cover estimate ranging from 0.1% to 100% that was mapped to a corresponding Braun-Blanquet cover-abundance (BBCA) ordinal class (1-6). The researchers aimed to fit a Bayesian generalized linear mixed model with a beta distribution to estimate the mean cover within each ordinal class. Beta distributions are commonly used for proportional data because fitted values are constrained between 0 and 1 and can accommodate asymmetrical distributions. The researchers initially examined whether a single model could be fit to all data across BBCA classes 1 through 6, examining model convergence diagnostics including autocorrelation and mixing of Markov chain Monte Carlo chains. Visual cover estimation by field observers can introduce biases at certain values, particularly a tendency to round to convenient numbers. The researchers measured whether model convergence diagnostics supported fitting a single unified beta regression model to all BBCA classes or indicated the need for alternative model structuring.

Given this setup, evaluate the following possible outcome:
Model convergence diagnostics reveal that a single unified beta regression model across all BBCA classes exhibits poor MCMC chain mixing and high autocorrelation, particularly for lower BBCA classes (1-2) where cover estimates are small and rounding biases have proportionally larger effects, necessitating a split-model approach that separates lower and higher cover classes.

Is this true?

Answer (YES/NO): NO